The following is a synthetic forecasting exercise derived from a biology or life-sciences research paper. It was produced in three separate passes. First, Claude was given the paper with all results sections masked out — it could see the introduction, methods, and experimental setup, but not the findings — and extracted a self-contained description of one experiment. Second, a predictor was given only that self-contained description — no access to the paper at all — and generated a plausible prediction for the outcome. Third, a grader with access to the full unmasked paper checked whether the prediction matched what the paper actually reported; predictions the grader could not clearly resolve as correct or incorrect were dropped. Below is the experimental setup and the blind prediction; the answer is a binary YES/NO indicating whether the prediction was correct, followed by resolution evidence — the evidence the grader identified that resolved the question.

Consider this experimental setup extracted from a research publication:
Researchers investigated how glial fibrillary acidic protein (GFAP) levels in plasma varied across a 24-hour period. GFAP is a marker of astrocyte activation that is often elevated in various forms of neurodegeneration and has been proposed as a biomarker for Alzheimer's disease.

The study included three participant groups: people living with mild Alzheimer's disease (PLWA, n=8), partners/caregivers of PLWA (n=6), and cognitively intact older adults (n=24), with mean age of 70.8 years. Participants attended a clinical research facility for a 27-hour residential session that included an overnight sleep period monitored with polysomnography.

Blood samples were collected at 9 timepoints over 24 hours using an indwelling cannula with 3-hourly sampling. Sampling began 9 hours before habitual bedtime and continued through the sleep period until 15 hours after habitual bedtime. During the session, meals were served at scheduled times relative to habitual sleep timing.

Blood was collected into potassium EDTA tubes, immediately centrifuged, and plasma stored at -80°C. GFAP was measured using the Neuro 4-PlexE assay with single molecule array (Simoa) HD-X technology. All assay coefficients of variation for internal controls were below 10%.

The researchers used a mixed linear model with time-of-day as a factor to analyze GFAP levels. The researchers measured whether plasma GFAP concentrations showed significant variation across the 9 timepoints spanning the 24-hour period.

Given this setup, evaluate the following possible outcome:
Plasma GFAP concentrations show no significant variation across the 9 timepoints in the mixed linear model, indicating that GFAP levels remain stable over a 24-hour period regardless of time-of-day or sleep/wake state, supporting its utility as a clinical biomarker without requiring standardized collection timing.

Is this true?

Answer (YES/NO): NO